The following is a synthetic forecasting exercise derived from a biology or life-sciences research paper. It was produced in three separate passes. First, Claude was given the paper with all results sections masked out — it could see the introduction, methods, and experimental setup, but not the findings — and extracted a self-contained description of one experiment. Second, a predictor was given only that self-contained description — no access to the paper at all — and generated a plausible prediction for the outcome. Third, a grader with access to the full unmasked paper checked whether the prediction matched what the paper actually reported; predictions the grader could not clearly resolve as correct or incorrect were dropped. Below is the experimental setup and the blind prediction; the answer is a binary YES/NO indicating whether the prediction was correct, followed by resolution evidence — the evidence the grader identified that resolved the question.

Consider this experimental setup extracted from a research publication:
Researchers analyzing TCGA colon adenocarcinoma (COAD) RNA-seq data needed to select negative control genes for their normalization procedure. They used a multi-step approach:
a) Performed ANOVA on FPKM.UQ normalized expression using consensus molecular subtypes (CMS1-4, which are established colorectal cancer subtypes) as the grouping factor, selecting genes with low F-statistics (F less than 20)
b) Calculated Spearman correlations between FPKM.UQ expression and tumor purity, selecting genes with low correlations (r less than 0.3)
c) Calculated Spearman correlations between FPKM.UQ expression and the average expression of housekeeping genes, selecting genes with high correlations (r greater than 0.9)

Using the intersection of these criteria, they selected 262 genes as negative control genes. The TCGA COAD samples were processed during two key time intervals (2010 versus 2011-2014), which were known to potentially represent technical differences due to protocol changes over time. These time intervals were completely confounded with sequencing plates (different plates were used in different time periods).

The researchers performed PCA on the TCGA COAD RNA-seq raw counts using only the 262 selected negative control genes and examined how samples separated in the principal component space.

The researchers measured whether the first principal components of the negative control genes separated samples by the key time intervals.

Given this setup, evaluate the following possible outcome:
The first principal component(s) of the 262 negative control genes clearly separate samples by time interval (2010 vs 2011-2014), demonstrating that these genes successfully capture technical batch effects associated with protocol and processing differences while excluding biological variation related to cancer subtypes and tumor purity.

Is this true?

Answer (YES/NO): YES